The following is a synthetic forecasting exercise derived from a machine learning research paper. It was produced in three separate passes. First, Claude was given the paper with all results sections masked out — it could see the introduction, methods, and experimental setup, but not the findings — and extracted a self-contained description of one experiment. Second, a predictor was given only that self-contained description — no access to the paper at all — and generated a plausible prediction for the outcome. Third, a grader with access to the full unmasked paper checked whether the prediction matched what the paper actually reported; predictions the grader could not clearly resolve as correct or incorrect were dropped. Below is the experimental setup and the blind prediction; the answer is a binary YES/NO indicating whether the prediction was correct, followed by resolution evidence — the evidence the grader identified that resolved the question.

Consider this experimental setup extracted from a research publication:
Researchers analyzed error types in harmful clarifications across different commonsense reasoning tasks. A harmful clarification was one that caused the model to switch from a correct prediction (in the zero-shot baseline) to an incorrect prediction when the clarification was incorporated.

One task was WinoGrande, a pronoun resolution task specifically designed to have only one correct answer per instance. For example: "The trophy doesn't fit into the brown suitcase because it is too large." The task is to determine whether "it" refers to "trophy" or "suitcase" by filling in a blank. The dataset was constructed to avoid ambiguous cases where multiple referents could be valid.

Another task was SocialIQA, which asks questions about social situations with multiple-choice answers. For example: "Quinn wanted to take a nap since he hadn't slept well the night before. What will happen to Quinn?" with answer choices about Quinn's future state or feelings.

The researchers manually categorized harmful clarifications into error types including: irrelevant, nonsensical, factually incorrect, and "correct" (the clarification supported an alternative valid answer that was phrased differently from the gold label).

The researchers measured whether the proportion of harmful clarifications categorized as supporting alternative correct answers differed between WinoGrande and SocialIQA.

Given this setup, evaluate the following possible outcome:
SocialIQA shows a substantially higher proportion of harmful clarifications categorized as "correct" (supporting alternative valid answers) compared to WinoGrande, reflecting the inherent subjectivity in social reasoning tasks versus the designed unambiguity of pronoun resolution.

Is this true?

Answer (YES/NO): YES